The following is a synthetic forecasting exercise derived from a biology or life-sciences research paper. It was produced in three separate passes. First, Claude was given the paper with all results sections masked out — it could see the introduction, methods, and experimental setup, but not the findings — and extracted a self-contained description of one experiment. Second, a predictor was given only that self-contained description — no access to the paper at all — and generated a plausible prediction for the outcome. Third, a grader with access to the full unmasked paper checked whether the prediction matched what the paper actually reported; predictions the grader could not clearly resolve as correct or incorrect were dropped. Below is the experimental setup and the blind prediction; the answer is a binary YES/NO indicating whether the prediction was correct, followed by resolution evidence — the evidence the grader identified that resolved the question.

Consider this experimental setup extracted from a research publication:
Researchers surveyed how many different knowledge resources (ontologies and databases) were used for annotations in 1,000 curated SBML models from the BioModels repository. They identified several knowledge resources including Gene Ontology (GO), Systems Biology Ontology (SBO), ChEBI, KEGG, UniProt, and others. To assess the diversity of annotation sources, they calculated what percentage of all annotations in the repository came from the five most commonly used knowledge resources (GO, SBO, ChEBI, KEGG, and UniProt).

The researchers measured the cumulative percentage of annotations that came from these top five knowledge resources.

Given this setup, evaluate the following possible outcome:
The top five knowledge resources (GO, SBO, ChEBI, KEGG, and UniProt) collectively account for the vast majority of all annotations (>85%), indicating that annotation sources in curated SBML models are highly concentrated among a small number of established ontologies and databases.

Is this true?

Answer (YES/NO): NO